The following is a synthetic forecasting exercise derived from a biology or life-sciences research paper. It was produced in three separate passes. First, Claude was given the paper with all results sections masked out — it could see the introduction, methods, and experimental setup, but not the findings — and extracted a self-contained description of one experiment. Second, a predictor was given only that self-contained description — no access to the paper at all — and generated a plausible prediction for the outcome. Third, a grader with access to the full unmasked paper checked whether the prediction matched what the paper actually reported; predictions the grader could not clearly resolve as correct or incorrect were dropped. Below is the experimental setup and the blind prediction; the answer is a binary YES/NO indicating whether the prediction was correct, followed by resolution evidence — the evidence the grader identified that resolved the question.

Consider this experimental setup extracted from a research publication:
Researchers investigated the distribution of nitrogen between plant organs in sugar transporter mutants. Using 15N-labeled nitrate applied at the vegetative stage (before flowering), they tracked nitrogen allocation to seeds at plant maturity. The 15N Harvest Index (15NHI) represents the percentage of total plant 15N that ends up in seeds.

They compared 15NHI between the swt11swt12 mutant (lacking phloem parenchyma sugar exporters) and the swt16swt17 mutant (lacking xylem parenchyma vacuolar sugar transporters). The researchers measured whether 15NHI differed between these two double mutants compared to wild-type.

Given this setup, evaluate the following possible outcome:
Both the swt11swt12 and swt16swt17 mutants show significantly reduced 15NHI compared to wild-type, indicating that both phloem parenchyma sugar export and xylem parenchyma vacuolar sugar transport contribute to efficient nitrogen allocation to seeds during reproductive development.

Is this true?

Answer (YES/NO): NO